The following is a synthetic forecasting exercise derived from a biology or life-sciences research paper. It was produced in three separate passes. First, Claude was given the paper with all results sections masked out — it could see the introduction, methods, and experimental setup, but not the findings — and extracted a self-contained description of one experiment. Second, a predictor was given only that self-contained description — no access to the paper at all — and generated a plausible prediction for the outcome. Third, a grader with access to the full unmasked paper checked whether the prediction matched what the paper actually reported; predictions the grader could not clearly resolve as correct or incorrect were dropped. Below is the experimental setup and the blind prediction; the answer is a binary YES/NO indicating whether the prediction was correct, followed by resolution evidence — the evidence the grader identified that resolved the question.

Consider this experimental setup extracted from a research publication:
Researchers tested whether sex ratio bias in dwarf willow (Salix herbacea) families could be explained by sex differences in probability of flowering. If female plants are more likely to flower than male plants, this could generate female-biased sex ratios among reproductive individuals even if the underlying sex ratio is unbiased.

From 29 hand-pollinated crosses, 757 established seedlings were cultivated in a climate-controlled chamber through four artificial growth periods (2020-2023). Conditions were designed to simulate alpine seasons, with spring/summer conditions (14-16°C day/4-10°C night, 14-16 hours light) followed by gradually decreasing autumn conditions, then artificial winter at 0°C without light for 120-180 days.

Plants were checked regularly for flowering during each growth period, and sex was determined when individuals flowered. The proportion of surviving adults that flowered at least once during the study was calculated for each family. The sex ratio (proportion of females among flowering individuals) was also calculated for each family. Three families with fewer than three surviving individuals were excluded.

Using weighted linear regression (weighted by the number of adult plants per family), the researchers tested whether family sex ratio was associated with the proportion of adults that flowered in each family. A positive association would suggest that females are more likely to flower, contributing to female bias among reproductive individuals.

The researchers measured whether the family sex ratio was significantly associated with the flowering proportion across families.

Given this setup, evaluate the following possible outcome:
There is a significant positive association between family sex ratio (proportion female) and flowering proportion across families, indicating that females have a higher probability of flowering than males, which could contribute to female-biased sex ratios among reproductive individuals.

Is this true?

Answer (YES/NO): NO